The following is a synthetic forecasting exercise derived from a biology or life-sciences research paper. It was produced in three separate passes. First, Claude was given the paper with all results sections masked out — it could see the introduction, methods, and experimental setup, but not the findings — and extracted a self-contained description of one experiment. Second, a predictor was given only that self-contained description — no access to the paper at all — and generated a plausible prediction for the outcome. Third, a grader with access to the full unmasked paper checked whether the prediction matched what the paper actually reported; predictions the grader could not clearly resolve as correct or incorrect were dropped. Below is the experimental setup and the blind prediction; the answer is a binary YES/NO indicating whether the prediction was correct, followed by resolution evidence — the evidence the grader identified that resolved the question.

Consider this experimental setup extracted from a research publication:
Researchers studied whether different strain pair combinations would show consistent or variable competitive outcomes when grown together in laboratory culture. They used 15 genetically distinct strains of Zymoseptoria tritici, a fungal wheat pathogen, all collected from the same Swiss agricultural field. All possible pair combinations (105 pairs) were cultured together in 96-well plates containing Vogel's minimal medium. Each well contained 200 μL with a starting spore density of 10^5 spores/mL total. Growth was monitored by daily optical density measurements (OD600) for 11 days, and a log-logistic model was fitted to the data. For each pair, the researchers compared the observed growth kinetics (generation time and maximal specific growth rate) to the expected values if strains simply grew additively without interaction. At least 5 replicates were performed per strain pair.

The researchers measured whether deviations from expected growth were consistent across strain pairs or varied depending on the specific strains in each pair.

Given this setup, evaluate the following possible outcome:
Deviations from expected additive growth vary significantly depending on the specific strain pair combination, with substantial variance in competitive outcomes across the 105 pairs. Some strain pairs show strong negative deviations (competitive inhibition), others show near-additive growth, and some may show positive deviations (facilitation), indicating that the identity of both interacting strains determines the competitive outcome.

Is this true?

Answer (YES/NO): YES